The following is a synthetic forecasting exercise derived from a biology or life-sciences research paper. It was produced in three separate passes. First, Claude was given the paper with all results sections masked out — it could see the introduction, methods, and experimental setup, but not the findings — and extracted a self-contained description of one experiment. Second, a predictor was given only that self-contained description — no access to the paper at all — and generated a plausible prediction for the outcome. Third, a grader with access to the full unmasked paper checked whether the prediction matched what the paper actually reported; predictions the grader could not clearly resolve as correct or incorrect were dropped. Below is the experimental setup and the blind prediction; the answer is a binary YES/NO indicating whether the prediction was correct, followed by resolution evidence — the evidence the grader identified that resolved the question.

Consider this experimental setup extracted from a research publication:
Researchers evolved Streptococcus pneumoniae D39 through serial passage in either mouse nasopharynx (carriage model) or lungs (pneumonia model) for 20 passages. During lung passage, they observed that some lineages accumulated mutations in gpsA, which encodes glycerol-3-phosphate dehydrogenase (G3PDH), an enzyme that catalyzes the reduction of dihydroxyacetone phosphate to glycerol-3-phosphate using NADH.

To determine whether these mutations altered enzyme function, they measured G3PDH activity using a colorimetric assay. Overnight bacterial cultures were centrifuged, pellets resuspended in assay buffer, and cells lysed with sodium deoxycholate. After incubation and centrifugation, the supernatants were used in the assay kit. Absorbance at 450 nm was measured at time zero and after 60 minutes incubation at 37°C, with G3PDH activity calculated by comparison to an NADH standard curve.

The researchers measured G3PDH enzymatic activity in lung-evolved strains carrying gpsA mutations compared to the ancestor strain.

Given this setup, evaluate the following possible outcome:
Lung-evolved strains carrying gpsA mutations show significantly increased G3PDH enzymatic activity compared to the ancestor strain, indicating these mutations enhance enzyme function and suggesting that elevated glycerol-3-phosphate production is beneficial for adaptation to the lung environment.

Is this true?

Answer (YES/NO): NO